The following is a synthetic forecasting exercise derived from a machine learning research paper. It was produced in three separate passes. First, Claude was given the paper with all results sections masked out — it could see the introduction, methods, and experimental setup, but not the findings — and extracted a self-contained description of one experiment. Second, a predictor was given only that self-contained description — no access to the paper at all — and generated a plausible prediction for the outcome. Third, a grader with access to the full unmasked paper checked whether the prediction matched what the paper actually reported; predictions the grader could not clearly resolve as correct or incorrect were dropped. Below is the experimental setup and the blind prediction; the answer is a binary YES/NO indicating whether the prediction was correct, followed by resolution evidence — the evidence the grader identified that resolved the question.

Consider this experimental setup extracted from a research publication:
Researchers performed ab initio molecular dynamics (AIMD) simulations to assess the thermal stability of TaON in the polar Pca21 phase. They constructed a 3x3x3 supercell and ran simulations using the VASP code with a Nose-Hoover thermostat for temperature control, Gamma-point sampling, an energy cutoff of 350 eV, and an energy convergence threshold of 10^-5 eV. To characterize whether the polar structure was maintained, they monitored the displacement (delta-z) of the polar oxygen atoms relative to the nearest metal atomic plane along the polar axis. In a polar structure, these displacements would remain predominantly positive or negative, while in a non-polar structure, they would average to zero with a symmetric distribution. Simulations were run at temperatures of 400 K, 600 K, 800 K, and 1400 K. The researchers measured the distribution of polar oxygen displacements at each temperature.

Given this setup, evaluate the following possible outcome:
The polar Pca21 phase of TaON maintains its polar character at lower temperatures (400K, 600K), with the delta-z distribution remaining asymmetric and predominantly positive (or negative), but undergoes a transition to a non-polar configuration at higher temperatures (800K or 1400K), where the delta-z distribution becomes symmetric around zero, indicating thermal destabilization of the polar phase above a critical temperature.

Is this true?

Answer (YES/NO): NO